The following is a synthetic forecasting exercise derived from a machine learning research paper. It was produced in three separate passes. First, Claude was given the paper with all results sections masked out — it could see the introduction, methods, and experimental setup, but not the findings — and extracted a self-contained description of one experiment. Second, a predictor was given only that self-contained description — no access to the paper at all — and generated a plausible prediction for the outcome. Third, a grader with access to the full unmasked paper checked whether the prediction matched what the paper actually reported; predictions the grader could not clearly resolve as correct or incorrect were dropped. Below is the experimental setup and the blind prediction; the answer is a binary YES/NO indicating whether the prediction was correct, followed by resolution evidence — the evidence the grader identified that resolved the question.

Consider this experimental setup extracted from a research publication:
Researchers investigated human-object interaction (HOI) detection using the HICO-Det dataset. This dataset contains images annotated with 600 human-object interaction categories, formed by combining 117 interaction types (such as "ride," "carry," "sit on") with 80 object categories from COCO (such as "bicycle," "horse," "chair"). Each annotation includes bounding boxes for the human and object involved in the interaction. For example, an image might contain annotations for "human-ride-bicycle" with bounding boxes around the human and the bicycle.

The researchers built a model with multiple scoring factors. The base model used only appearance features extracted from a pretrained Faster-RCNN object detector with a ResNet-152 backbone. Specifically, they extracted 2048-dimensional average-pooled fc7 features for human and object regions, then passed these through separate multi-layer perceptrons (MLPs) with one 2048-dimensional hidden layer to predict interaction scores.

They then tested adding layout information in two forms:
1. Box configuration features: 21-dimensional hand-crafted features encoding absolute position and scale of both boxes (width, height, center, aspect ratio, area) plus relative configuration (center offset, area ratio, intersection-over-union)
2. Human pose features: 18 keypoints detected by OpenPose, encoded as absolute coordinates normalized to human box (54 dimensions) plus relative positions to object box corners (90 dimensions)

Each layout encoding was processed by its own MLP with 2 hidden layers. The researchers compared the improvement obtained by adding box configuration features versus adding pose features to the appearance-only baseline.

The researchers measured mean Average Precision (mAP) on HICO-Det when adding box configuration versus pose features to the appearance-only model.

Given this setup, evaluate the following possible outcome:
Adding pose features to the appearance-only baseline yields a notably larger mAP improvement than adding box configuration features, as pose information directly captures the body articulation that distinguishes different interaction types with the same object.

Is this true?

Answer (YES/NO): NO